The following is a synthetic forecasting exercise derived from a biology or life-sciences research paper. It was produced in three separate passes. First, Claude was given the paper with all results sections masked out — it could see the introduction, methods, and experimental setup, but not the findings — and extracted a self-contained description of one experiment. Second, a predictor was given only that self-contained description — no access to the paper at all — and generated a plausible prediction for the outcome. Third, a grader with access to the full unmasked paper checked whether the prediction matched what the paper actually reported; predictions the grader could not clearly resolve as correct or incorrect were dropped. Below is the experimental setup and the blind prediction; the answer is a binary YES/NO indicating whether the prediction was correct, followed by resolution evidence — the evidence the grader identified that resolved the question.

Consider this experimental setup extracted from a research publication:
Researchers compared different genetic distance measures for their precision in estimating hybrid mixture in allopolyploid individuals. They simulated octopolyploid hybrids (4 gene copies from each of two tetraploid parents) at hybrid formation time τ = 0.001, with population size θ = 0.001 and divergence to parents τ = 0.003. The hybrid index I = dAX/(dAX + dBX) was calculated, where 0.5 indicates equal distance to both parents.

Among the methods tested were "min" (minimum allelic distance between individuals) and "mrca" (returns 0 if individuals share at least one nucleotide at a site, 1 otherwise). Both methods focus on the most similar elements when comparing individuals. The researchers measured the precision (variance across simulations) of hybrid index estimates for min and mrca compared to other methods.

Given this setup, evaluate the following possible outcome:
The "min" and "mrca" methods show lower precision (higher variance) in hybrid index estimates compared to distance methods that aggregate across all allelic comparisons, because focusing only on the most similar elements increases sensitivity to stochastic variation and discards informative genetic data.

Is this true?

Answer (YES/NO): YES